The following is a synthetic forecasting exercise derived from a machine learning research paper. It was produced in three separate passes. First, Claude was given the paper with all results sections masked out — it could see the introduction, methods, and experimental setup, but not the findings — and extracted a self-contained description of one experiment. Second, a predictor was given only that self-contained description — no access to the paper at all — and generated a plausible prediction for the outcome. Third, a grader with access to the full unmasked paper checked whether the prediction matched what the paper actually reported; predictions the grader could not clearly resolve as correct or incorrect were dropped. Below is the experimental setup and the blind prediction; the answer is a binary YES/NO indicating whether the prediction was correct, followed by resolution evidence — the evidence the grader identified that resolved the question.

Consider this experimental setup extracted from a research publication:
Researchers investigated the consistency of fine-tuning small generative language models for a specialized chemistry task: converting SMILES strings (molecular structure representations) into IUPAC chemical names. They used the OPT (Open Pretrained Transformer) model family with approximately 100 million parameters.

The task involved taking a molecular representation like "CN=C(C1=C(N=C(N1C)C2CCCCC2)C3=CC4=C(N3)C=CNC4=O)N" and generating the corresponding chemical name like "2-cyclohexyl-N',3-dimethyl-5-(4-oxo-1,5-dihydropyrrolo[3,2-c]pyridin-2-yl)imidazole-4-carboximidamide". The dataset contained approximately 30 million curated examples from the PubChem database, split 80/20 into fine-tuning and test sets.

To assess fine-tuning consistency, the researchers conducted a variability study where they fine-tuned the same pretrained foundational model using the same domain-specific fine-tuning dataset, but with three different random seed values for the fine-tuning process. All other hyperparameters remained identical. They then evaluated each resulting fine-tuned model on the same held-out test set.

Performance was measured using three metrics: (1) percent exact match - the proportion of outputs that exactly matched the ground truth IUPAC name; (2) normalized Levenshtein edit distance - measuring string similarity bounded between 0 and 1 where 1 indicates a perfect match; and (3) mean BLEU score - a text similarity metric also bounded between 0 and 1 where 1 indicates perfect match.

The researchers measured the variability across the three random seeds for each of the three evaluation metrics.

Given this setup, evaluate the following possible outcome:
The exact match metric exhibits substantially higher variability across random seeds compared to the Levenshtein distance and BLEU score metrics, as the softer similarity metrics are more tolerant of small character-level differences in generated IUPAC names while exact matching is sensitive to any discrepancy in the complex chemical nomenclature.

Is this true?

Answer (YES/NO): NO